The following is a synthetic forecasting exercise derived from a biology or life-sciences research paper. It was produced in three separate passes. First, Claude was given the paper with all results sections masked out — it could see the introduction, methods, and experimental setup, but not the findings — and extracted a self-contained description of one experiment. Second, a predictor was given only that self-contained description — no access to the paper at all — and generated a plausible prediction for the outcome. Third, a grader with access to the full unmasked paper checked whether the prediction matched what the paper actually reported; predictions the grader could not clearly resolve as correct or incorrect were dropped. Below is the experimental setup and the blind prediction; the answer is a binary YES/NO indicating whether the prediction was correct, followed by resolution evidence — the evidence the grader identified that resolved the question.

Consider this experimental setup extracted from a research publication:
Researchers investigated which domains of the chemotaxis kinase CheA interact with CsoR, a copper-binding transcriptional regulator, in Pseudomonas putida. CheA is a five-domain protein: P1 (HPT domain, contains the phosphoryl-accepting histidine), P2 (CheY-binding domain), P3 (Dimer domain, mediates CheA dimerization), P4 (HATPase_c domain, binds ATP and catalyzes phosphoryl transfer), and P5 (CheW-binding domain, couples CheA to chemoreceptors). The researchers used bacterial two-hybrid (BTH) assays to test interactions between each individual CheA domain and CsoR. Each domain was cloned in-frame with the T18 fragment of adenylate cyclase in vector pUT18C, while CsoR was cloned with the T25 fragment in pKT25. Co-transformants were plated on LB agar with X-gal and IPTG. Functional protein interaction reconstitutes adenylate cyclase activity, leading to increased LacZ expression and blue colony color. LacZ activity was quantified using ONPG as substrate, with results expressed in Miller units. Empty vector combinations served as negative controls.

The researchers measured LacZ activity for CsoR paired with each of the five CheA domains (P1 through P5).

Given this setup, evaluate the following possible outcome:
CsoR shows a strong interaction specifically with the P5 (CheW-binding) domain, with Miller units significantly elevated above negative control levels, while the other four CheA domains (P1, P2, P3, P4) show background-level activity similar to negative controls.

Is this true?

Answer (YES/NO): NO